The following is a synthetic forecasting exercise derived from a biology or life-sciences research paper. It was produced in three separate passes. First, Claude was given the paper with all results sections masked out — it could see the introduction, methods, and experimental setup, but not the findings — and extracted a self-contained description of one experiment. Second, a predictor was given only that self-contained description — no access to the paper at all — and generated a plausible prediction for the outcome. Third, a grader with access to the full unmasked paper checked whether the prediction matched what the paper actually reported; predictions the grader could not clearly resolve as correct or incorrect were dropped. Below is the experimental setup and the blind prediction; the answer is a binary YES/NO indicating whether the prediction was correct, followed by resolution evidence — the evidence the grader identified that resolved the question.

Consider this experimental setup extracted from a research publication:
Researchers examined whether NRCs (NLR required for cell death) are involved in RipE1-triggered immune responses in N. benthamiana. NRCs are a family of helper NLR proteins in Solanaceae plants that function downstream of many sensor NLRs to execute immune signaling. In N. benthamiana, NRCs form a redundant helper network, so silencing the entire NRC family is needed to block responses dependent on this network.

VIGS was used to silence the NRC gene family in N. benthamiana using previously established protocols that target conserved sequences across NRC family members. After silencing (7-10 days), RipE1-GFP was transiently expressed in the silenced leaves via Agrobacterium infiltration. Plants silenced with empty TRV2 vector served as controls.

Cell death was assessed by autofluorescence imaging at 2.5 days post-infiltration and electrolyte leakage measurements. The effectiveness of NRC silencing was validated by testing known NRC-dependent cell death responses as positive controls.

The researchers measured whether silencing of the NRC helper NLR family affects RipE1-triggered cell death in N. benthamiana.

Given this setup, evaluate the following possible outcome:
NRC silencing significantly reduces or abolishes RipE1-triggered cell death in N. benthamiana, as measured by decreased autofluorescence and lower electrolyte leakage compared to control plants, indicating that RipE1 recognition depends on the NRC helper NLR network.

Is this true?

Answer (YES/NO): NO